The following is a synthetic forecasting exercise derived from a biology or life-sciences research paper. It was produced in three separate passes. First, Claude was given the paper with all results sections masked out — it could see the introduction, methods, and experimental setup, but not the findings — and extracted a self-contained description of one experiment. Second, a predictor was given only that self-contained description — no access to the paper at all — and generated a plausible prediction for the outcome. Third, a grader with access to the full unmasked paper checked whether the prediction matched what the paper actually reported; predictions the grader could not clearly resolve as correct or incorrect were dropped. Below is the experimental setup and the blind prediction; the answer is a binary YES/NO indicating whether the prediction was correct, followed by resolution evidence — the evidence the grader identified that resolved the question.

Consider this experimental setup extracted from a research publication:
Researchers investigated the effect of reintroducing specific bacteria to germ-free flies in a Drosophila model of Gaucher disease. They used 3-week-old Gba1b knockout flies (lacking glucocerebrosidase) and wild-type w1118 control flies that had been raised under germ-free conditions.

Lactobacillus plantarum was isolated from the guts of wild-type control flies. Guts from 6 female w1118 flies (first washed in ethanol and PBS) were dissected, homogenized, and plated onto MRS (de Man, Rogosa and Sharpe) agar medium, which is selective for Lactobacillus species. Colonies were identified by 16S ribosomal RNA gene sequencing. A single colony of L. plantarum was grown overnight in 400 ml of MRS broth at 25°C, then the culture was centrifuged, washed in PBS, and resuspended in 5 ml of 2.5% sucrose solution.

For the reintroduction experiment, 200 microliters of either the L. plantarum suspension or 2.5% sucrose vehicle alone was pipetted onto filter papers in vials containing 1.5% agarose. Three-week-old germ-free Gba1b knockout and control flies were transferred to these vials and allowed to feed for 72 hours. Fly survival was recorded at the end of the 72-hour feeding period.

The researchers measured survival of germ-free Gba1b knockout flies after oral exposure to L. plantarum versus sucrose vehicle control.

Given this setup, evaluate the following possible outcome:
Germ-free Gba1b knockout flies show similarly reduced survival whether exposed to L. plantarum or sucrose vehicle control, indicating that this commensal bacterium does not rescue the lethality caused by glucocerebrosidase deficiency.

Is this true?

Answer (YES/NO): NO